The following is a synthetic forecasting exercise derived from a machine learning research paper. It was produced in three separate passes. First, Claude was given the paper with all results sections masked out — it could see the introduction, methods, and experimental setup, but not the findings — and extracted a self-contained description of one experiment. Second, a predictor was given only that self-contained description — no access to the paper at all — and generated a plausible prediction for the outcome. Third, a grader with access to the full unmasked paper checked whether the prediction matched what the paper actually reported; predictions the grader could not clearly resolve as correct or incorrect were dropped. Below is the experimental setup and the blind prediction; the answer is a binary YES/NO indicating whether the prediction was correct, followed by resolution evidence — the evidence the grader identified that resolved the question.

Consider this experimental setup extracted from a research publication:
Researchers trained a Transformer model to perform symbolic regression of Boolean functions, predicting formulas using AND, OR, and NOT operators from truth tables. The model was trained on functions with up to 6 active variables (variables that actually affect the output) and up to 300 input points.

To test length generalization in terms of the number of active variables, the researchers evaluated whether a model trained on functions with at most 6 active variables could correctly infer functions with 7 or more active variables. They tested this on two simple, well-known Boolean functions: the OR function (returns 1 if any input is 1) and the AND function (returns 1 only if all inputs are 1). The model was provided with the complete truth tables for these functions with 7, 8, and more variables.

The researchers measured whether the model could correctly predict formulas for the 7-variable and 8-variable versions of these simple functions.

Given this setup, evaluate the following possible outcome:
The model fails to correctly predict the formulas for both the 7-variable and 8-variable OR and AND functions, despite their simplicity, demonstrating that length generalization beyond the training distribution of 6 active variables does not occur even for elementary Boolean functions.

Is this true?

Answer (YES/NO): NO